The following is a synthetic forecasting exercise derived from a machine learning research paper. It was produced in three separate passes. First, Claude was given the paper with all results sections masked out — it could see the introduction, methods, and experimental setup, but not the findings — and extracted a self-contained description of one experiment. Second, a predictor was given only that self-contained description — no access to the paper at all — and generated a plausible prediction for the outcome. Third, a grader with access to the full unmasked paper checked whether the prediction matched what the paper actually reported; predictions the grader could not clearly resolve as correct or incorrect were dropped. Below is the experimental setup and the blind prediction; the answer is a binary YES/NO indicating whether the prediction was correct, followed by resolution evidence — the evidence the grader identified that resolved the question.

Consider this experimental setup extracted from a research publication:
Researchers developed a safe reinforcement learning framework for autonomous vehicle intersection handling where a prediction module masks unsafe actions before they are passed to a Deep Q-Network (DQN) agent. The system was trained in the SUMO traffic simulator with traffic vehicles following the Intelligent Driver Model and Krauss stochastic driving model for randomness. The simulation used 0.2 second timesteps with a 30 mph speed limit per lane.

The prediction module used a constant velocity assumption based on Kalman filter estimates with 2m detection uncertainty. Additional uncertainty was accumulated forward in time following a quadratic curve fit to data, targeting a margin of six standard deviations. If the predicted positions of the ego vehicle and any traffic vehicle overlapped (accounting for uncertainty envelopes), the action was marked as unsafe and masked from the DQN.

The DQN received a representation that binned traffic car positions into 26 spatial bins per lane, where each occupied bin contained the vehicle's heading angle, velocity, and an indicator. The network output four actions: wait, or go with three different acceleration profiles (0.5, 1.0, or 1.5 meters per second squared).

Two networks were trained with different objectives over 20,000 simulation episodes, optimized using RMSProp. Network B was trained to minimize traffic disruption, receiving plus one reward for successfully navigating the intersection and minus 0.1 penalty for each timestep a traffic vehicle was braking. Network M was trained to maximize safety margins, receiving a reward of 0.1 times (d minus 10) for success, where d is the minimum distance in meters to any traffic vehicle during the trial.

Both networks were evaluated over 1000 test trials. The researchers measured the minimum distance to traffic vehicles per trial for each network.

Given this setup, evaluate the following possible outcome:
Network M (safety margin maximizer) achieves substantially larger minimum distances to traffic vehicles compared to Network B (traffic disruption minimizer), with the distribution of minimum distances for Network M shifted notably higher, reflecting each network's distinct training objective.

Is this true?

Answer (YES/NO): YES